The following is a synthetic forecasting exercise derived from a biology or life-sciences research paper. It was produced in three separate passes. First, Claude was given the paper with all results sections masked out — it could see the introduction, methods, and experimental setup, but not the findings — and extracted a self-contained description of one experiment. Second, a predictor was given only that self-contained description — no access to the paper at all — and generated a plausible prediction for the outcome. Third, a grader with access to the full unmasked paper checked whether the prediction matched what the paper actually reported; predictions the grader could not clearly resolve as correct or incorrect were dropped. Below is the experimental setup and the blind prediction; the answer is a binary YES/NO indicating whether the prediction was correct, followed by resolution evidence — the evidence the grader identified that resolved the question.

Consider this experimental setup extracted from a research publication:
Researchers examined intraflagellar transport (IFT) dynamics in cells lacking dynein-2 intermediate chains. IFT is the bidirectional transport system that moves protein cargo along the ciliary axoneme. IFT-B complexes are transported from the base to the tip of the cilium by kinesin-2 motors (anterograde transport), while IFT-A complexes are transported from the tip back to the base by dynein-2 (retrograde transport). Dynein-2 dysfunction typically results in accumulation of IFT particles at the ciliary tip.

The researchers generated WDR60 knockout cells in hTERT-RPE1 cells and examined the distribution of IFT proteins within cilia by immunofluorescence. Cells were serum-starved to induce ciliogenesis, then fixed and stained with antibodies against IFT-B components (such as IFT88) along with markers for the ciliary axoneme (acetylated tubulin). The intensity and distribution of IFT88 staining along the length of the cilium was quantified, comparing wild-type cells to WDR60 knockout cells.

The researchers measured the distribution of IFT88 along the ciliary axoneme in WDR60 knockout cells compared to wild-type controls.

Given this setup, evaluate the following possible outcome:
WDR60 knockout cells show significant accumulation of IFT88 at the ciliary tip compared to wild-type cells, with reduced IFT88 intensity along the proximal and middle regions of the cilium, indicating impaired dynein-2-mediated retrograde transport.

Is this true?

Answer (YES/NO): NO